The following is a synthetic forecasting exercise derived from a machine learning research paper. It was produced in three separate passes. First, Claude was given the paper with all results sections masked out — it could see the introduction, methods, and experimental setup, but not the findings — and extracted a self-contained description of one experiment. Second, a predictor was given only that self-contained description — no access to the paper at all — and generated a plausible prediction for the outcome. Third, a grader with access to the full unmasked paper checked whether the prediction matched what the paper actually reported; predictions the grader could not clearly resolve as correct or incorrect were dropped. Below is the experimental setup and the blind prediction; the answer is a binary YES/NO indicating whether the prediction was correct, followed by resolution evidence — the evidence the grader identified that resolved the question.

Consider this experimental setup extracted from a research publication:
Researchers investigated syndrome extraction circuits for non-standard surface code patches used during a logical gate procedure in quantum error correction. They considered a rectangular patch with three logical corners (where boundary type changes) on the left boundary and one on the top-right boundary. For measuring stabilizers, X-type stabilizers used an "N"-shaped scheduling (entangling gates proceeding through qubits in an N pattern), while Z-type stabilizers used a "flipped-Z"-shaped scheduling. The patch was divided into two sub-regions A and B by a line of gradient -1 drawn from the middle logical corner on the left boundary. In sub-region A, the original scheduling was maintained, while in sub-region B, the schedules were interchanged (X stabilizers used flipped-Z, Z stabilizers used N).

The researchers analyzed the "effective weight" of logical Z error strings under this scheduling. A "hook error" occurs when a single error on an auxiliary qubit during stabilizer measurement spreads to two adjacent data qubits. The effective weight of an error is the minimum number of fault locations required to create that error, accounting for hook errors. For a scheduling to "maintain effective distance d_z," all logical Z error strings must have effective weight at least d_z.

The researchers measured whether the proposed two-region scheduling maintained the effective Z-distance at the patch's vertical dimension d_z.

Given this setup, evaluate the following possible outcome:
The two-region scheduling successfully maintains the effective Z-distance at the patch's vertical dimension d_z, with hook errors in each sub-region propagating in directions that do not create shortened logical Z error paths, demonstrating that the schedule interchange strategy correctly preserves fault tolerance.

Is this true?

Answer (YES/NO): YES